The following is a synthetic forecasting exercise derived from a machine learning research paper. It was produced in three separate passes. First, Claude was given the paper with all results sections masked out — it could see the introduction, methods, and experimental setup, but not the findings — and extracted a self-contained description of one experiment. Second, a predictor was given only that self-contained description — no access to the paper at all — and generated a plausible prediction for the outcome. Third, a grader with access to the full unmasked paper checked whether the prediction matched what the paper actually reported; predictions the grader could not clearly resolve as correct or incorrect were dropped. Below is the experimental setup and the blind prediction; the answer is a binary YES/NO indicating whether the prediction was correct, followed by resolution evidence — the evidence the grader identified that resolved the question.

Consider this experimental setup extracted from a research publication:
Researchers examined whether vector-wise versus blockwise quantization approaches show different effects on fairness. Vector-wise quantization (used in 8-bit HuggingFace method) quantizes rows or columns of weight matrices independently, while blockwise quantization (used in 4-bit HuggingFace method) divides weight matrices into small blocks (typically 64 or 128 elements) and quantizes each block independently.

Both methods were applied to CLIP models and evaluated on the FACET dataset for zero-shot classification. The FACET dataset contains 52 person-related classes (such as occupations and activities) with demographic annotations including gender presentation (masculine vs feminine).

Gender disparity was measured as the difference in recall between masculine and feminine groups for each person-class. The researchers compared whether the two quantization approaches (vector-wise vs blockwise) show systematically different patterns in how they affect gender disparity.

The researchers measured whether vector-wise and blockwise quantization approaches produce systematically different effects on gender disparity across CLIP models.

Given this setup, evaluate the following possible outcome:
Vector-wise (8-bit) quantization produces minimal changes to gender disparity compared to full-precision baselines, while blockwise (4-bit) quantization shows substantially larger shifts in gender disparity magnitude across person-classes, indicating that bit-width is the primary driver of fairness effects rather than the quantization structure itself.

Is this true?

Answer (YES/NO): NO